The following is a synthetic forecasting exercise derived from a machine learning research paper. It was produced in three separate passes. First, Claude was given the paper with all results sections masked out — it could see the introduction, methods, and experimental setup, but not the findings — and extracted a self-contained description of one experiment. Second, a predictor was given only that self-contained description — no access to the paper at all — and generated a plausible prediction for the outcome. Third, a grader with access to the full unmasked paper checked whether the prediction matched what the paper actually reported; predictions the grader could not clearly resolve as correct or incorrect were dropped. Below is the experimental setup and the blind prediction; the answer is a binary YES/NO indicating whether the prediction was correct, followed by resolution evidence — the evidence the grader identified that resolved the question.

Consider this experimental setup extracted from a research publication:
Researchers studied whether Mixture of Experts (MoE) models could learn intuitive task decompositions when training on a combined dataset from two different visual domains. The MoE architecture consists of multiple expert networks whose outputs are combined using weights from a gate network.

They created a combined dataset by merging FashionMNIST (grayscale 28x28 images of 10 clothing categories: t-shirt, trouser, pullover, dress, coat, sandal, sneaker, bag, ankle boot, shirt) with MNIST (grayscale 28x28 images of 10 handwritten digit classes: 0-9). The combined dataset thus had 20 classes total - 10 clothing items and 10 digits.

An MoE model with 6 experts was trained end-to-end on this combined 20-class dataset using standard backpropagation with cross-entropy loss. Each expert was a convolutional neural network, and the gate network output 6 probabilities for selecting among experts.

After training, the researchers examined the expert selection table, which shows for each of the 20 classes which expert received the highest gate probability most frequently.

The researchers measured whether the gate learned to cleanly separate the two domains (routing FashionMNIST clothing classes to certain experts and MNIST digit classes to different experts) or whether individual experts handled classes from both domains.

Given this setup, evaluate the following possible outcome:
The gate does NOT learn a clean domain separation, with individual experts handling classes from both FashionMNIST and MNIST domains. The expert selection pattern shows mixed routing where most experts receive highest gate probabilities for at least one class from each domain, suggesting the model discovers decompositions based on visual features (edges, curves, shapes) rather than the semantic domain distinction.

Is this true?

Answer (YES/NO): NO